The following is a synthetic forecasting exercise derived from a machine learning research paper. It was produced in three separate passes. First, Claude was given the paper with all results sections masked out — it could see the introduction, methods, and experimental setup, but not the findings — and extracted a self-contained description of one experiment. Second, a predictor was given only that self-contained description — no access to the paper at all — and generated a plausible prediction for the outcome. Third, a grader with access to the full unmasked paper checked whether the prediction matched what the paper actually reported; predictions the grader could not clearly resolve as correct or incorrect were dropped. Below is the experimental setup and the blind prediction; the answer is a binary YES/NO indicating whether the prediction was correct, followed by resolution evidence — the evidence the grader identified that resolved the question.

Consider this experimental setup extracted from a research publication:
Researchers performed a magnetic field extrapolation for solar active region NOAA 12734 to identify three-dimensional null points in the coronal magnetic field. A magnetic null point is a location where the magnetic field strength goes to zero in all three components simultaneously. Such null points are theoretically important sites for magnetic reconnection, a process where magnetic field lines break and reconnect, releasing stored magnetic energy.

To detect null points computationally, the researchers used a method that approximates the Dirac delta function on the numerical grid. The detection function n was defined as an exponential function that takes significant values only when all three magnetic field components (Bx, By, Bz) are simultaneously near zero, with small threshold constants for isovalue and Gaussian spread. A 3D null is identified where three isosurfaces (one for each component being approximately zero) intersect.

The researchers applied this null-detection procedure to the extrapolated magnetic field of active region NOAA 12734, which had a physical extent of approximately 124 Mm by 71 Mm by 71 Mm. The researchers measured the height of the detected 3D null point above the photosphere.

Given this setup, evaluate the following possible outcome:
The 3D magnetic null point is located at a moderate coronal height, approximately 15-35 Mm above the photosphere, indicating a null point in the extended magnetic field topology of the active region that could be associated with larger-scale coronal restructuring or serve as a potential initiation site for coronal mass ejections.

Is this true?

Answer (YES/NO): NO